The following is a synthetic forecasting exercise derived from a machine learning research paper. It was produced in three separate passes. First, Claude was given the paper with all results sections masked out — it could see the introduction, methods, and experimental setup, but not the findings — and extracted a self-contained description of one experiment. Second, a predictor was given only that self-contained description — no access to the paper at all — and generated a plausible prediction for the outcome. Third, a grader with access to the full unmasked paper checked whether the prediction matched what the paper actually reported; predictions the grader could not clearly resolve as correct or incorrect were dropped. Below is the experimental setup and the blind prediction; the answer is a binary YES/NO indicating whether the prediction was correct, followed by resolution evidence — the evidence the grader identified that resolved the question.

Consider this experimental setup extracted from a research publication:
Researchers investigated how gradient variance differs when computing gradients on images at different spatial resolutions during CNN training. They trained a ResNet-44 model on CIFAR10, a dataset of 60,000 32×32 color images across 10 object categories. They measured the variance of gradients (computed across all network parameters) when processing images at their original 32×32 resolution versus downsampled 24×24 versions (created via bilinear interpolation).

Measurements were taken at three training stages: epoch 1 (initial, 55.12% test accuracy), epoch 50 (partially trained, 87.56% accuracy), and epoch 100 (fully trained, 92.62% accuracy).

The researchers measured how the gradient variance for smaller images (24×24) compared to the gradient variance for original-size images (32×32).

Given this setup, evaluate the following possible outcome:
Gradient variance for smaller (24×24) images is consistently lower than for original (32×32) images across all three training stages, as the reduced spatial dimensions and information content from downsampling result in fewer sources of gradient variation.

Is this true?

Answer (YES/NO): NO